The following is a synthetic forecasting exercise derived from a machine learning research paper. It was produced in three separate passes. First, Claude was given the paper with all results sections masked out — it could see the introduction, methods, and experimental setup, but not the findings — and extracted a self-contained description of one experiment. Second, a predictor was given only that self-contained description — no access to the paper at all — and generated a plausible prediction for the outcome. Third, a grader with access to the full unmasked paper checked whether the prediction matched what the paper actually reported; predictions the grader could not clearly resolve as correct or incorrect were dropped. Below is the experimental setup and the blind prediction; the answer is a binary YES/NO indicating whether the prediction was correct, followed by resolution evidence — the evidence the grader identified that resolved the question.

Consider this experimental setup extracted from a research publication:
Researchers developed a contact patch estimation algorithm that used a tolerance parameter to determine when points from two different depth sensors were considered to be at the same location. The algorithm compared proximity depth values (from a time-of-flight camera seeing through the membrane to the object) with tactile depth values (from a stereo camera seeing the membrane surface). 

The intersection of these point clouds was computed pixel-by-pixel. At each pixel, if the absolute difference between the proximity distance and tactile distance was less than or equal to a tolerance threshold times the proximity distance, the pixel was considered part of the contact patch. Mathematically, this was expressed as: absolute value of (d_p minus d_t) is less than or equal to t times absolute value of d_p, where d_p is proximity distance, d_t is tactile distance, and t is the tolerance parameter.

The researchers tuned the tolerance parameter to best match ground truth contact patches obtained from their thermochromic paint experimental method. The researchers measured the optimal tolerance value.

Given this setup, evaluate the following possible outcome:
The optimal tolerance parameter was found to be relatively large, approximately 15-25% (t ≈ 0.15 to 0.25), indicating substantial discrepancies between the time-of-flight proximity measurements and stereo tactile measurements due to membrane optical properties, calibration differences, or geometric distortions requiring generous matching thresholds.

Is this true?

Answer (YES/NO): NO